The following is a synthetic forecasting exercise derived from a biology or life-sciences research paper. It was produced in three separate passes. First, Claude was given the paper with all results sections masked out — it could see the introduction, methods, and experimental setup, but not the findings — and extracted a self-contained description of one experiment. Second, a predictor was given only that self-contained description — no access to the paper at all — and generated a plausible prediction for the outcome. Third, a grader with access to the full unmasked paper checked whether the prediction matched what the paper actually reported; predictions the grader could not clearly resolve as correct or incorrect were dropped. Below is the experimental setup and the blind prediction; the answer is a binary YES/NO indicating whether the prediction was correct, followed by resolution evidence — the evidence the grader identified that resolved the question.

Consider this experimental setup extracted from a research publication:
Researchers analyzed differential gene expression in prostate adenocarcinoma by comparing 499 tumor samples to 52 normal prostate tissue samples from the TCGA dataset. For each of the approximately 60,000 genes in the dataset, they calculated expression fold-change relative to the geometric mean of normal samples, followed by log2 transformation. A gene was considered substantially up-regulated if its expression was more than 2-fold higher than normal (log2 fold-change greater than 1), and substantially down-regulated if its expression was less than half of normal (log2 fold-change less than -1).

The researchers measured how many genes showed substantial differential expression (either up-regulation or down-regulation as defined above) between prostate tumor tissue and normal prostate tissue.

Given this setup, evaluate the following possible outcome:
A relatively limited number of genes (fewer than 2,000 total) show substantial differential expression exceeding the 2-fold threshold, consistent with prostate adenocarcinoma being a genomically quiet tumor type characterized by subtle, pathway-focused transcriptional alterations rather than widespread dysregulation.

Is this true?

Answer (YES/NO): NO